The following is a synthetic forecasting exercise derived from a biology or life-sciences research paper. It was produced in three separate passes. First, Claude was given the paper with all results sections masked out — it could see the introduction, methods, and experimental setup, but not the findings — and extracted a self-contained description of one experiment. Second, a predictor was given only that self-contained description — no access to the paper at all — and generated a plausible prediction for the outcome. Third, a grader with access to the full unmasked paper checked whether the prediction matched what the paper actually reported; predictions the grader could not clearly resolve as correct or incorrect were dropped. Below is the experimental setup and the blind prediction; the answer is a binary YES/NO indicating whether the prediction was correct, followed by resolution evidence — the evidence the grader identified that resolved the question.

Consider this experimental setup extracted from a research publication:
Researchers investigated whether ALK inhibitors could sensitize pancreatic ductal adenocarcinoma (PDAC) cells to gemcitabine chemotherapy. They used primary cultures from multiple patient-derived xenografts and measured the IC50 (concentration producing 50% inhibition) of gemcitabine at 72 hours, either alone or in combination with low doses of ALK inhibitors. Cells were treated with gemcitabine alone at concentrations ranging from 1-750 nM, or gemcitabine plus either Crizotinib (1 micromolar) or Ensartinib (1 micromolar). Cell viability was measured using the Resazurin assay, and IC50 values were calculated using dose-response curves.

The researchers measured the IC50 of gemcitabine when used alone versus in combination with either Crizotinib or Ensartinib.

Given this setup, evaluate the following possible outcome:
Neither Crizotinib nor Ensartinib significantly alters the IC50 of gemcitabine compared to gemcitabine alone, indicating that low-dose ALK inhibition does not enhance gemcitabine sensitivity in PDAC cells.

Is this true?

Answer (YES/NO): NO